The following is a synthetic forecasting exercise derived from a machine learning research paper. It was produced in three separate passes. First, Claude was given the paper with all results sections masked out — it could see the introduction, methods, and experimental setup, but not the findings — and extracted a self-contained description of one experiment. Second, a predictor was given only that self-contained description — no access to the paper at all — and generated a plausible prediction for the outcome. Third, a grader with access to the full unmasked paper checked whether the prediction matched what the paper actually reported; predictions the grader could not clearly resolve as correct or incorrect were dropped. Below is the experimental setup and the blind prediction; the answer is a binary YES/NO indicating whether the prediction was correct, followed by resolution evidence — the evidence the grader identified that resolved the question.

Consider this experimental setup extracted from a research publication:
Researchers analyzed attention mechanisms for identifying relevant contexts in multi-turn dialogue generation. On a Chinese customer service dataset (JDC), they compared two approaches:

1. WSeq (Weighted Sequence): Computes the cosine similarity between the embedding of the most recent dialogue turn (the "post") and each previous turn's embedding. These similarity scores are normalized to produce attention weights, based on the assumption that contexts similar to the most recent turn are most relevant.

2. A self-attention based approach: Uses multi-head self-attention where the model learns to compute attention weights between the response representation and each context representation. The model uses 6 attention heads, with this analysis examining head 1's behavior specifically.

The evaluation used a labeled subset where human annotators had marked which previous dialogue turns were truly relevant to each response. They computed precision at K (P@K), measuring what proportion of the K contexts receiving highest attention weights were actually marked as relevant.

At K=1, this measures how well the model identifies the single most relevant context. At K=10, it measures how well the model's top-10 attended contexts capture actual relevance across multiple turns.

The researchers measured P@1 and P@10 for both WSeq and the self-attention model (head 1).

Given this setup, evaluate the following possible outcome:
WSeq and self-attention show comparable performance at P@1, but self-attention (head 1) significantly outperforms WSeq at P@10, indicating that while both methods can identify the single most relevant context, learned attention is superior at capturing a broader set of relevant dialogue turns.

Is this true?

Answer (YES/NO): NO